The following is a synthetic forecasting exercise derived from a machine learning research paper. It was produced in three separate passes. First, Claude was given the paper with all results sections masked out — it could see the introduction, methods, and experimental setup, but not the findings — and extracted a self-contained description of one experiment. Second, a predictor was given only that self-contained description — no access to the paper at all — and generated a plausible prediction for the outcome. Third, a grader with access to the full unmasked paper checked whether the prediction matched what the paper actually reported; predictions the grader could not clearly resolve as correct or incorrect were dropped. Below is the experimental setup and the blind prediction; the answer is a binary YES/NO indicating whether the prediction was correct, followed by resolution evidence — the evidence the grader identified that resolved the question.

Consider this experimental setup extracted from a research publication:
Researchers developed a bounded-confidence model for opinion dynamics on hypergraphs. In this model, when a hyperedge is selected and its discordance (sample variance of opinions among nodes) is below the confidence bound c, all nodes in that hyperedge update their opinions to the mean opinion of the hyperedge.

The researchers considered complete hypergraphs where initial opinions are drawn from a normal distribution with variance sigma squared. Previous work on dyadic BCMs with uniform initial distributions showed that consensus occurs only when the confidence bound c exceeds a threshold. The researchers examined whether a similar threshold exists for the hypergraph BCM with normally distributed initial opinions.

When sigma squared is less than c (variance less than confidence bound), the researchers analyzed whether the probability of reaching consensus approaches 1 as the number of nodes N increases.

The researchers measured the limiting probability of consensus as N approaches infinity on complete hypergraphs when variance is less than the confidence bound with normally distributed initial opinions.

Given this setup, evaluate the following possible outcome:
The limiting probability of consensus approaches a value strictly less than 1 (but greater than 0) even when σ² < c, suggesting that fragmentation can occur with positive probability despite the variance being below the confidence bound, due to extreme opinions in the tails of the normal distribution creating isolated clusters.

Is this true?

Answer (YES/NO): NO